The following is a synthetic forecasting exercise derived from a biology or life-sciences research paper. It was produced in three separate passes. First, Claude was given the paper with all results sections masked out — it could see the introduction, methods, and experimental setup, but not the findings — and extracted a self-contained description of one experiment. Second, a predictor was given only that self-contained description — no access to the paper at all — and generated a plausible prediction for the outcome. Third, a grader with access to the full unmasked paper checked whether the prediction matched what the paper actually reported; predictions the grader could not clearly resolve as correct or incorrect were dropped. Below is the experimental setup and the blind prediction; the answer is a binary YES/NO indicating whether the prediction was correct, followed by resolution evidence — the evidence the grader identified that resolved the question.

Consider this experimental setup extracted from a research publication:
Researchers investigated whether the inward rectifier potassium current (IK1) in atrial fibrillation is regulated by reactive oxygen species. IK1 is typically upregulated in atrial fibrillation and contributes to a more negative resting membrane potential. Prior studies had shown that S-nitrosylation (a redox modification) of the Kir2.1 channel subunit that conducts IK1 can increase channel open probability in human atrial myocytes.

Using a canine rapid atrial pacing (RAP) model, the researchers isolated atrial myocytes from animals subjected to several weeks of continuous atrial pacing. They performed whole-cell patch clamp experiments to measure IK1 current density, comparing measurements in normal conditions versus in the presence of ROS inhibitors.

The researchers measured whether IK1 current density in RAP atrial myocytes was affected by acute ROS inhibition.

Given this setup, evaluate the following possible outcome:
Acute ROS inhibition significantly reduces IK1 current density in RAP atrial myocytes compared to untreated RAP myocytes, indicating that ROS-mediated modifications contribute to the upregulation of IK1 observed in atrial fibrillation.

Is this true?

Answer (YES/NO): NO